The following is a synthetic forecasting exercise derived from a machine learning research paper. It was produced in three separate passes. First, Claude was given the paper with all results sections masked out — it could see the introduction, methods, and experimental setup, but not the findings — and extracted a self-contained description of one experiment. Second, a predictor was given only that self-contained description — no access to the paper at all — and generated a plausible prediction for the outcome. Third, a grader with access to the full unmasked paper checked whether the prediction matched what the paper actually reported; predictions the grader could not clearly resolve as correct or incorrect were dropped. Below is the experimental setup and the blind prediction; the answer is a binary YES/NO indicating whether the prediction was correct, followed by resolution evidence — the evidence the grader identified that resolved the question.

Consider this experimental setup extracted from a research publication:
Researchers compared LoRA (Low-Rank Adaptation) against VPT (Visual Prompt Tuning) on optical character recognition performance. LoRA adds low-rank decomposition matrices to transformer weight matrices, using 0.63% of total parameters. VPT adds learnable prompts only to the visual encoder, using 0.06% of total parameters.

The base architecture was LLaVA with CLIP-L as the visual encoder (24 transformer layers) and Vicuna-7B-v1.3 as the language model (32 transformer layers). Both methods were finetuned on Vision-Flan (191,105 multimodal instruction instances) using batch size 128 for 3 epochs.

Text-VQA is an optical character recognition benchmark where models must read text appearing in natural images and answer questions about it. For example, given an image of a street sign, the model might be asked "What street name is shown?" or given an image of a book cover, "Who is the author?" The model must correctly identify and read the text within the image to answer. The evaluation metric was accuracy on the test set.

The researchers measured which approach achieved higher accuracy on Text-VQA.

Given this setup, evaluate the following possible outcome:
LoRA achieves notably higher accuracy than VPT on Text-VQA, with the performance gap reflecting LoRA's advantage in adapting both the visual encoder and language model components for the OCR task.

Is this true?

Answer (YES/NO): YES